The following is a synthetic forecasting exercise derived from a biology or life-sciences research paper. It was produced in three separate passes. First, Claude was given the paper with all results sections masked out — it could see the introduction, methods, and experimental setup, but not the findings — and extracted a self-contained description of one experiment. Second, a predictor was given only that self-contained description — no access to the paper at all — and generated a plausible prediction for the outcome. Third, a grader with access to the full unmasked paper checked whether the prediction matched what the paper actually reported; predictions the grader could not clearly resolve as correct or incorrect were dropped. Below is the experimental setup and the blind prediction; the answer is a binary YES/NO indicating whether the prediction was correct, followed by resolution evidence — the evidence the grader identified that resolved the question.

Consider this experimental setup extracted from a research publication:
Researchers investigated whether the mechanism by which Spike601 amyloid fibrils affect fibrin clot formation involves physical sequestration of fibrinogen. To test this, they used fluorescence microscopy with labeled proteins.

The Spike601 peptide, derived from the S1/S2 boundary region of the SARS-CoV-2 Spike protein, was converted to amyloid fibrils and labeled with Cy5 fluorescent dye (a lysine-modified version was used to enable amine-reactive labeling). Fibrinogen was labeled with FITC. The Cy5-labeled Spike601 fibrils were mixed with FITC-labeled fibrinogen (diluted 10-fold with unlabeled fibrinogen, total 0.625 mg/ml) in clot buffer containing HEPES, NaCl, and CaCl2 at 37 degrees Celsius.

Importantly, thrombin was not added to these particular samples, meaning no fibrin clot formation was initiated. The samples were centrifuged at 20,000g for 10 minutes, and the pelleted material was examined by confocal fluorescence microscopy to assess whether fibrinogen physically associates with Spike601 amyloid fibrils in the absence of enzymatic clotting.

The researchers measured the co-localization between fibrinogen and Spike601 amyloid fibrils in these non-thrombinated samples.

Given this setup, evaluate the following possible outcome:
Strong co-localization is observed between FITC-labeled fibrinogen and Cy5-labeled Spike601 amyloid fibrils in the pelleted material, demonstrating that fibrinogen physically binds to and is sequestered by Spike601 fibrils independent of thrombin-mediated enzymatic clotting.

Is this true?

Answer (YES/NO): YES